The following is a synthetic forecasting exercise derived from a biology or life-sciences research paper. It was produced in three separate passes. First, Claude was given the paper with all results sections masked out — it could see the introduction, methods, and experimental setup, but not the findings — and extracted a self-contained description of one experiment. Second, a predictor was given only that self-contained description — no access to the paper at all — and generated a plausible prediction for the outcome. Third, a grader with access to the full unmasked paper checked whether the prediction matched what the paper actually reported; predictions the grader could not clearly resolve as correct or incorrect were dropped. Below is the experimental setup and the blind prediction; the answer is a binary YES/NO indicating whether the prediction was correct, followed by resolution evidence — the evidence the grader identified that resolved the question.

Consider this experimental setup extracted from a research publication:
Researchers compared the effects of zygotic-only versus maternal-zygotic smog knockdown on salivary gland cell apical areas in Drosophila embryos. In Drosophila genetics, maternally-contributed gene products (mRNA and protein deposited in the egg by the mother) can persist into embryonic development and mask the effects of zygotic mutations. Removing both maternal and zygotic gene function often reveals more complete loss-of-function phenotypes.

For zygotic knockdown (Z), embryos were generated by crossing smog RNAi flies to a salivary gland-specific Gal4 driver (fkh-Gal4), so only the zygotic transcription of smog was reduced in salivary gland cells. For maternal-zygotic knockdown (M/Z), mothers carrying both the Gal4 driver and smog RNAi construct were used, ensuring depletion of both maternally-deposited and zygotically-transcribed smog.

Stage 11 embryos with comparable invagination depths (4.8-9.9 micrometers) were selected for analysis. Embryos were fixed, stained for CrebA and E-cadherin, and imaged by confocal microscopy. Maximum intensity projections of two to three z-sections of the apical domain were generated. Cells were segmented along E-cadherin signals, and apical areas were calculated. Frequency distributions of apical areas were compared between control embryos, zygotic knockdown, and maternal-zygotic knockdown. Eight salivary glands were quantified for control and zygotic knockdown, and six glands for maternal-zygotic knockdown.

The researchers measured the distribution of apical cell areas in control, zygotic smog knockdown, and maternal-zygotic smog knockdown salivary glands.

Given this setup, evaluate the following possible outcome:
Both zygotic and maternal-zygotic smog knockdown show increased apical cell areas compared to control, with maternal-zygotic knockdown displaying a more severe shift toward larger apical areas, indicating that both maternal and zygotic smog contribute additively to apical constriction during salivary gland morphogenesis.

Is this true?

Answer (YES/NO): YES